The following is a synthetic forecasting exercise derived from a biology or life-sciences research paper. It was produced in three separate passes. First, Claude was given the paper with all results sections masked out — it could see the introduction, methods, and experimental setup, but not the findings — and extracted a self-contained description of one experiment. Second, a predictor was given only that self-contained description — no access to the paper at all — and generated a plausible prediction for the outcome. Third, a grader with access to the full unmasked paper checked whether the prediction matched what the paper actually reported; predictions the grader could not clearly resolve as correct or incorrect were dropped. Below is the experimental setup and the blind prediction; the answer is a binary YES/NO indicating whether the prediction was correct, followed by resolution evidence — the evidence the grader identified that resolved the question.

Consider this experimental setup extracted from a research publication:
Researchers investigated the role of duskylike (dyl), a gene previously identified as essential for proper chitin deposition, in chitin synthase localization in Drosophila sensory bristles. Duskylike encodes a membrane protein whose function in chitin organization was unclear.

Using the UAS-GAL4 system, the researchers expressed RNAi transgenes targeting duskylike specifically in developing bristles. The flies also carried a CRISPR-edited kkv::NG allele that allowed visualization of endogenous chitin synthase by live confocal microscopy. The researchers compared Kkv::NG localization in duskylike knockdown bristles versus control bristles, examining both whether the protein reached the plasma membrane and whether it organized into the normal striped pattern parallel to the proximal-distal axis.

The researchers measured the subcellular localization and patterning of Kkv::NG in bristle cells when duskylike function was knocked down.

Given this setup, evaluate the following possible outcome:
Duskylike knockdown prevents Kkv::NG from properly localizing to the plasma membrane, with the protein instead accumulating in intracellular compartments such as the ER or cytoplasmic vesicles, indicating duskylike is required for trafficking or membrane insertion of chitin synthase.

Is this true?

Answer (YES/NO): NO